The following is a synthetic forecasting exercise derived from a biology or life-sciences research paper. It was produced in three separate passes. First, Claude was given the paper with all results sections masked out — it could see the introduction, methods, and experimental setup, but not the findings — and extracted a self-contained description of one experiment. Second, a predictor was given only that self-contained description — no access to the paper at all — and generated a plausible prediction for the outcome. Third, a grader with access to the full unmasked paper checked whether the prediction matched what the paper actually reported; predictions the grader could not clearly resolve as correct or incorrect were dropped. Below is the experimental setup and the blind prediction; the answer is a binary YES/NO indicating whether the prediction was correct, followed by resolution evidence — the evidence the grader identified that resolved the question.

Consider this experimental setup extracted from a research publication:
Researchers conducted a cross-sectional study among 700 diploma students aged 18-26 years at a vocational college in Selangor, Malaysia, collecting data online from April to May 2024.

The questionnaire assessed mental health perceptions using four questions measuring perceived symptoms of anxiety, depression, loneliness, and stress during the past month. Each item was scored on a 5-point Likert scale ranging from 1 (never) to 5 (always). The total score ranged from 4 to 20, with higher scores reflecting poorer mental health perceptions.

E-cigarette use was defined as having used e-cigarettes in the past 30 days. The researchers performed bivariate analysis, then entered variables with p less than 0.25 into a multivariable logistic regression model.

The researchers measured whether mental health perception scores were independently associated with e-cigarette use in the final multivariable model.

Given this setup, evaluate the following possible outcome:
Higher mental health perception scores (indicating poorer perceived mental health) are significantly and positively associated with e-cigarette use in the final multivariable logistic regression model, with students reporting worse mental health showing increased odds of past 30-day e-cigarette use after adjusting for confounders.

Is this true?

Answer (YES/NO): NO